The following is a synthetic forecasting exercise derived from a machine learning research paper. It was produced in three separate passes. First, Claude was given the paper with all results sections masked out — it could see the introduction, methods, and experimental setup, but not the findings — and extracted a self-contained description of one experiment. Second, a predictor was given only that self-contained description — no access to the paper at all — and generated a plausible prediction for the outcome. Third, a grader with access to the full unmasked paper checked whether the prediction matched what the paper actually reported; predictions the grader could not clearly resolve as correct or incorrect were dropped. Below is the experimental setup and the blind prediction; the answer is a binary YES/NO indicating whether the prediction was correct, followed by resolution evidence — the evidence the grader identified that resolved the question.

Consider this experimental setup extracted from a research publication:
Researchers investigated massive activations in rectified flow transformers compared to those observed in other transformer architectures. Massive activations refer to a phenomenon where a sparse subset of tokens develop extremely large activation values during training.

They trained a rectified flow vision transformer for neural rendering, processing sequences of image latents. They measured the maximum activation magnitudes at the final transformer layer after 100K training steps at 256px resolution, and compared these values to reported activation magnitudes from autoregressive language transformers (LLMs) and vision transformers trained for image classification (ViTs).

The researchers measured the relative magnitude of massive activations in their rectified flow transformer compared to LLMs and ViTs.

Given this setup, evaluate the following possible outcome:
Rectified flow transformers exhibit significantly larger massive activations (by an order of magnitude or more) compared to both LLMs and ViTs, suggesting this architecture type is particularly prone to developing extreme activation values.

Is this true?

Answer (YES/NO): YES